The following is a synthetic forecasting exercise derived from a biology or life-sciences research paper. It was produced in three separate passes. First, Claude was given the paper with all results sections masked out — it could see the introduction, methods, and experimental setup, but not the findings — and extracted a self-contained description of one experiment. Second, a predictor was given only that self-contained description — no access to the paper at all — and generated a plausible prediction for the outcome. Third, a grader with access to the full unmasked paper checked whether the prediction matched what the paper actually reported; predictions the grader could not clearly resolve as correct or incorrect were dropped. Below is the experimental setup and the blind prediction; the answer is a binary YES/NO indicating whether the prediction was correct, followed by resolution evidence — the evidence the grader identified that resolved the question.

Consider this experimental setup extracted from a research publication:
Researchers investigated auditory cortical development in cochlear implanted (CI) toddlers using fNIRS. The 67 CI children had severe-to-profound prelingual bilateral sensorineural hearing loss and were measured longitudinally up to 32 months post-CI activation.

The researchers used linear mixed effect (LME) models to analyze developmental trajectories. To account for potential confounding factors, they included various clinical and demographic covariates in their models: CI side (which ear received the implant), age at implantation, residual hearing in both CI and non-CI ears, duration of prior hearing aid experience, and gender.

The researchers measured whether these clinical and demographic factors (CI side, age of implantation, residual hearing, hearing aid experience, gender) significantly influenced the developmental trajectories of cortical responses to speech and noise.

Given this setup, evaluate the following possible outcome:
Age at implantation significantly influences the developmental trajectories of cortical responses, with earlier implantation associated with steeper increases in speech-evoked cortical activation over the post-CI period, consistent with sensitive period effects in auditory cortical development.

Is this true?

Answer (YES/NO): NO